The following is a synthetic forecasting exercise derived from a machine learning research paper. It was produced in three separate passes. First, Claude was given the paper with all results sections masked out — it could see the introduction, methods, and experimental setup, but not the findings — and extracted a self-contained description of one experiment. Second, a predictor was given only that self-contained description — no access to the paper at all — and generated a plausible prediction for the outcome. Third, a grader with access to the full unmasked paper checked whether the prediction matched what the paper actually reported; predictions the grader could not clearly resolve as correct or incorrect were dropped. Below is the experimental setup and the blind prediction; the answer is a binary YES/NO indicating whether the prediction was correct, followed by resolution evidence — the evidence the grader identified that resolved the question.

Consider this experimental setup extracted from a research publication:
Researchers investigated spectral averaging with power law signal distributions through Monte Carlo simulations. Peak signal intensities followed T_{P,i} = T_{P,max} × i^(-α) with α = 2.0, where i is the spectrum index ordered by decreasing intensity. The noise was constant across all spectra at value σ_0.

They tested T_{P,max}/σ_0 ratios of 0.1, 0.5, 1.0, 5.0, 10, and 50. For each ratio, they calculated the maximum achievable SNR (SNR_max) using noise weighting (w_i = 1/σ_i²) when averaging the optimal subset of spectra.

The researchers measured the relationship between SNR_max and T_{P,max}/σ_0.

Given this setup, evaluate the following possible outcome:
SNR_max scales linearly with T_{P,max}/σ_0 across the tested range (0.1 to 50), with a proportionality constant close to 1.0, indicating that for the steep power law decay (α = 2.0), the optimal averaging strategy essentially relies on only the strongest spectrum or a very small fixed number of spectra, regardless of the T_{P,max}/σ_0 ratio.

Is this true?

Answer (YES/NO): NO